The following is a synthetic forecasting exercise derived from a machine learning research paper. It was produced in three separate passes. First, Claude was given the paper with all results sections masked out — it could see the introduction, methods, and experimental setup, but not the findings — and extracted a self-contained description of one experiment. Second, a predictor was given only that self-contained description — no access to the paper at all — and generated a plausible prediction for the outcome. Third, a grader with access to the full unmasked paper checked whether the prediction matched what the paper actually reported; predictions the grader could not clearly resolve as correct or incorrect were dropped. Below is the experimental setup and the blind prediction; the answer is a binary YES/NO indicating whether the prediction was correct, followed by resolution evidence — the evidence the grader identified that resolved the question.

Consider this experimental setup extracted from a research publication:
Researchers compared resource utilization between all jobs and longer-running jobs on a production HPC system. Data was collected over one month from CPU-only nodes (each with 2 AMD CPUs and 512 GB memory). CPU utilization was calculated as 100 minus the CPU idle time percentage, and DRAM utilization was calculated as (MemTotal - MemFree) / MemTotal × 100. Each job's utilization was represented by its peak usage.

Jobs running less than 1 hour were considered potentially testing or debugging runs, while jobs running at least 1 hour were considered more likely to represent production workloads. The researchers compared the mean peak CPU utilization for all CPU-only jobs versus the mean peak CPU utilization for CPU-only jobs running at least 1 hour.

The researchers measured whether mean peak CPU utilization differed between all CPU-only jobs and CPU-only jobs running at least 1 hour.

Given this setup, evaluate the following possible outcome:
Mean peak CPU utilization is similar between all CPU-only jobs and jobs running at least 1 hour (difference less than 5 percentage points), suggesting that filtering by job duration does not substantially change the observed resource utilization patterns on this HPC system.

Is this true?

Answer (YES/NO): NO